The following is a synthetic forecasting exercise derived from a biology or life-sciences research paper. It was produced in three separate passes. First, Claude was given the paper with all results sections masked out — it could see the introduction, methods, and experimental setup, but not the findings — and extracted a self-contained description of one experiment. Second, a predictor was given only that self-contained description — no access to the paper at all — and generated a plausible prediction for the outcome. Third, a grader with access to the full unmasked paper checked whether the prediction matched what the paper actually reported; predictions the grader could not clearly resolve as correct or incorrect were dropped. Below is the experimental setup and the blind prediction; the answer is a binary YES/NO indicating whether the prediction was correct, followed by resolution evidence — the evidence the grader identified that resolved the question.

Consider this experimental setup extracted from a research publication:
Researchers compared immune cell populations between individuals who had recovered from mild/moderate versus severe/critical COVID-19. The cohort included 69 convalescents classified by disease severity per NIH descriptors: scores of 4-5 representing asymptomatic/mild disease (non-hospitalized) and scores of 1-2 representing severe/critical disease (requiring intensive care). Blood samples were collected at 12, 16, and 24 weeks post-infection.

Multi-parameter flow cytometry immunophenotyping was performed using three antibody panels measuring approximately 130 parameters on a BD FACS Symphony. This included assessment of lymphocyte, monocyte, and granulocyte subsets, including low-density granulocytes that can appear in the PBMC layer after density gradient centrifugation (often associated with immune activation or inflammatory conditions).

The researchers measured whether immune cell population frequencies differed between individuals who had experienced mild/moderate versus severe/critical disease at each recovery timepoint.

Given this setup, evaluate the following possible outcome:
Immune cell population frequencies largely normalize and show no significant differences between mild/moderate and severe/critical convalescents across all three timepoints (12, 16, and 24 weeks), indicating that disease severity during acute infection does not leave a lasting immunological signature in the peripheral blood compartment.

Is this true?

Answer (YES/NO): NO